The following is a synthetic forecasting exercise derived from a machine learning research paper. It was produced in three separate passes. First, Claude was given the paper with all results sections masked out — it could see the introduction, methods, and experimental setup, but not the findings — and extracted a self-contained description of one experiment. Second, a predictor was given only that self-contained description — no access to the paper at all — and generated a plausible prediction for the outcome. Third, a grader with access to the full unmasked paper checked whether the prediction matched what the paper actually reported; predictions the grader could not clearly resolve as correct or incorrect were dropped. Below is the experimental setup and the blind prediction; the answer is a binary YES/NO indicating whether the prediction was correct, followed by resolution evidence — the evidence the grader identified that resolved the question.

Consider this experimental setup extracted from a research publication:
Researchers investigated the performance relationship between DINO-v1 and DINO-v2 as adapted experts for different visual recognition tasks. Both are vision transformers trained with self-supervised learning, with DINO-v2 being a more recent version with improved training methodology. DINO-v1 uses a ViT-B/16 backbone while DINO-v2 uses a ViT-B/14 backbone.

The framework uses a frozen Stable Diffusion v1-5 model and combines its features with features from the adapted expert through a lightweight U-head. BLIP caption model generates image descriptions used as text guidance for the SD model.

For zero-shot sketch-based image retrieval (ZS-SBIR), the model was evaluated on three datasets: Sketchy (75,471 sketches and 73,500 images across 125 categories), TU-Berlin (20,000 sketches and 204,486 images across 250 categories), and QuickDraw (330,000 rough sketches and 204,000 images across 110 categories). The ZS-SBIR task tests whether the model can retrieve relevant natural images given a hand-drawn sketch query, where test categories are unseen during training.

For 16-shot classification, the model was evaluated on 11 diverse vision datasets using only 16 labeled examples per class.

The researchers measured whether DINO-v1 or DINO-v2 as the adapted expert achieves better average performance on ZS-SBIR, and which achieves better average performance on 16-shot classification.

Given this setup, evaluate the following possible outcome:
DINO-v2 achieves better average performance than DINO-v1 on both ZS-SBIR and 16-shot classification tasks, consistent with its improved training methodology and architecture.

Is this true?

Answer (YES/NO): NO